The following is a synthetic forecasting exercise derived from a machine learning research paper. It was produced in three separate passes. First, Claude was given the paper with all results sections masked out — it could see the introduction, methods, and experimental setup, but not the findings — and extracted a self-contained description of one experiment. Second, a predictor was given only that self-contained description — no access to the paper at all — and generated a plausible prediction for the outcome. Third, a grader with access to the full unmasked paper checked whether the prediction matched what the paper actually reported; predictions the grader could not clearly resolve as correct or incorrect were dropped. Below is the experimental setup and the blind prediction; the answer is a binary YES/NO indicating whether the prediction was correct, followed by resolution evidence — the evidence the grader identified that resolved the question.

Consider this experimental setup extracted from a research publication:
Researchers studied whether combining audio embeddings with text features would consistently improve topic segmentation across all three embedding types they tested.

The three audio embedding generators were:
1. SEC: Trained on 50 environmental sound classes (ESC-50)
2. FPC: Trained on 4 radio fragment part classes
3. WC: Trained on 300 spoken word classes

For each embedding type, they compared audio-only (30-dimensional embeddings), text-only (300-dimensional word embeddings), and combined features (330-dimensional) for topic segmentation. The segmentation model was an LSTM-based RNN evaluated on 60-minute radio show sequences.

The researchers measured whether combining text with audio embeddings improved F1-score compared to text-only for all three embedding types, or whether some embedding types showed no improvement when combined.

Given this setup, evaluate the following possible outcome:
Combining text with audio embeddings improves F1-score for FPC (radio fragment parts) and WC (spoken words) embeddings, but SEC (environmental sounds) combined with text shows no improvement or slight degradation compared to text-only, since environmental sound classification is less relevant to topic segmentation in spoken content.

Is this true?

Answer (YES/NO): NO